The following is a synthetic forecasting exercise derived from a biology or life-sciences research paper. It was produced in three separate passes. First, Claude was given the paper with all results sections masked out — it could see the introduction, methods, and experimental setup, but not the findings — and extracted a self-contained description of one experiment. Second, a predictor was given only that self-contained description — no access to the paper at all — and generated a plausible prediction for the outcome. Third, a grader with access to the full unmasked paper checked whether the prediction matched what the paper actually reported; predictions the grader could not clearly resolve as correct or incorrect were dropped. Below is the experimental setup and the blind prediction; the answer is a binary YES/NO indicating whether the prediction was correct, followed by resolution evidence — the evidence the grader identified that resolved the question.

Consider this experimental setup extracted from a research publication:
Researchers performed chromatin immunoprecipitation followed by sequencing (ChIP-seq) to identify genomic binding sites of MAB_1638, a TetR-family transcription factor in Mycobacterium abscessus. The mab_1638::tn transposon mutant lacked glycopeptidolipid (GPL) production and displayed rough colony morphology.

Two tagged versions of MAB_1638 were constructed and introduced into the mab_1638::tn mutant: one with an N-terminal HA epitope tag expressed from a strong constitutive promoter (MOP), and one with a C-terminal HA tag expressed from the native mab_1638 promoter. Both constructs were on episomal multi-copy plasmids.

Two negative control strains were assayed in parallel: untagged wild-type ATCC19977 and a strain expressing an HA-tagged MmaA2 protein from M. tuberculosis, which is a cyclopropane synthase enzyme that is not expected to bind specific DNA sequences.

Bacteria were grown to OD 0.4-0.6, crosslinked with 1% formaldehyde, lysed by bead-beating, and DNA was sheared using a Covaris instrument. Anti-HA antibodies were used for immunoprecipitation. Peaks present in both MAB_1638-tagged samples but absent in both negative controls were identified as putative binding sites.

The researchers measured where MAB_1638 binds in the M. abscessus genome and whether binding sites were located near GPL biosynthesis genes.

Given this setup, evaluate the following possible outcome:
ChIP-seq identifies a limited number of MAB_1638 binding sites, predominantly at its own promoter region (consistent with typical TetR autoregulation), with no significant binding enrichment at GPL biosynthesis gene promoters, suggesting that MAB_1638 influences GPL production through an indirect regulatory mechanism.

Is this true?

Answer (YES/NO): NO